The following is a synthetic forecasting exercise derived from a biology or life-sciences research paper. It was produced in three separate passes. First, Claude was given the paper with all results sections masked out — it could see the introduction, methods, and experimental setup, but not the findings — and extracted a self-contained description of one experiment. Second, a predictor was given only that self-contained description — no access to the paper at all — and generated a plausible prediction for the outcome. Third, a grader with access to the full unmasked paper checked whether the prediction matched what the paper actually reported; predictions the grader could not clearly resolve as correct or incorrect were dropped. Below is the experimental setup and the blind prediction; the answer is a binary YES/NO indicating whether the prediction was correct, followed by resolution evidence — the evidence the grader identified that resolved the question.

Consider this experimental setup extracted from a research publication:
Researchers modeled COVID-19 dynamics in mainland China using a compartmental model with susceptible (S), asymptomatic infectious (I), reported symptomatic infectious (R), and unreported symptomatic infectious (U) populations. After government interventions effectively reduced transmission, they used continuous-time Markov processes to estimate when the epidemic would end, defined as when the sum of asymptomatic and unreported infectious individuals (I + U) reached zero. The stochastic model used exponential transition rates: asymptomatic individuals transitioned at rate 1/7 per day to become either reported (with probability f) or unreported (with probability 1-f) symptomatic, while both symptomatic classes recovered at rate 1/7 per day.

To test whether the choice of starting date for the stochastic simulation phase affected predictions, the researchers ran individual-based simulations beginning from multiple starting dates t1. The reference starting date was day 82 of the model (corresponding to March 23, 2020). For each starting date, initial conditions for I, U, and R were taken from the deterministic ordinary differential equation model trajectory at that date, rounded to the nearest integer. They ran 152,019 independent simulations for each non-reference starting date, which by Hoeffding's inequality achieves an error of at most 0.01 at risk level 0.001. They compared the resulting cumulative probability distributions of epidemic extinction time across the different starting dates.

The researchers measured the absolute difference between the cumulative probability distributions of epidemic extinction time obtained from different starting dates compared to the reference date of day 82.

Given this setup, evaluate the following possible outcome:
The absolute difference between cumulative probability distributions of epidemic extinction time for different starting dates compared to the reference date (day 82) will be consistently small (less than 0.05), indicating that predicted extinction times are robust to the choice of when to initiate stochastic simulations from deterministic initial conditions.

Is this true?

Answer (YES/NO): YES